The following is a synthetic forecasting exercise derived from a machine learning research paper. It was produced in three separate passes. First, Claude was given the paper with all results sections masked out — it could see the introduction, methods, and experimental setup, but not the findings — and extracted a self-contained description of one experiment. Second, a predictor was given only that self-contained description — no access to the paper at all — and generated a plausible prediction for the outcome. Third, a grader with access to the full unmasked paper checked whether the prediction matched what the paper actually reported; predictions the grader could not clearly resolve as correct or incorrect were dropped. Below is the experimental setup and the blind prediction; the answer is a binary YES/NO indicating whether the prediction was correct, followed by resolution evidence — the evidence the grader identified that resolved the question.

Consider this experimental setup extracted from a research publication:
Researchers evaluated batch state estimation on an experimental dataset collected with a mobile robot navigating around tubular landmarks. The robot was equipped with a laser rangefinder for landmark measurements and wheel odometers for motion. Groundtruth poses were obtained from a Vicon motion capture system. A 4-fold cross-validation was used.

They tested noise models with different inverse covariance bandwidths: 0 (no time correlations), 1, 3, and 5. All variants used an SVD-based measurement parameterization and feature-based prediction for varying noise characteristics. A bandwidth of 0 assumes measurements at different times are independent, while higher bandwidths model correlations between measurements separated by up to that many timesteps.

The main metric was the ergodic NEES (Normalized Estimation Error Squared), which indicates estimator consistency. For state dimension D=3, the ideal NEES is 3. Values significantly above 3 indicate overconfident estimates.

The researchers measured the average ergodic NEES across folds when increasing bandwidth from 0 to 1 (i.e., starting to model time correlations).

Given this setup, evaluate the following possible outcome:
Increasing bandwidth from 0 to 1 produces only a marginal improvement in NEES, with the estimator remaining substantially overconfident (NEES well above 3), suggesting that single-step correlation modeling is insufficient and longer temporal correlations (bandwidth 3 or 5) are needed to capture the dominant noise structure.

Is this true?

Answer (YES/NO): NO